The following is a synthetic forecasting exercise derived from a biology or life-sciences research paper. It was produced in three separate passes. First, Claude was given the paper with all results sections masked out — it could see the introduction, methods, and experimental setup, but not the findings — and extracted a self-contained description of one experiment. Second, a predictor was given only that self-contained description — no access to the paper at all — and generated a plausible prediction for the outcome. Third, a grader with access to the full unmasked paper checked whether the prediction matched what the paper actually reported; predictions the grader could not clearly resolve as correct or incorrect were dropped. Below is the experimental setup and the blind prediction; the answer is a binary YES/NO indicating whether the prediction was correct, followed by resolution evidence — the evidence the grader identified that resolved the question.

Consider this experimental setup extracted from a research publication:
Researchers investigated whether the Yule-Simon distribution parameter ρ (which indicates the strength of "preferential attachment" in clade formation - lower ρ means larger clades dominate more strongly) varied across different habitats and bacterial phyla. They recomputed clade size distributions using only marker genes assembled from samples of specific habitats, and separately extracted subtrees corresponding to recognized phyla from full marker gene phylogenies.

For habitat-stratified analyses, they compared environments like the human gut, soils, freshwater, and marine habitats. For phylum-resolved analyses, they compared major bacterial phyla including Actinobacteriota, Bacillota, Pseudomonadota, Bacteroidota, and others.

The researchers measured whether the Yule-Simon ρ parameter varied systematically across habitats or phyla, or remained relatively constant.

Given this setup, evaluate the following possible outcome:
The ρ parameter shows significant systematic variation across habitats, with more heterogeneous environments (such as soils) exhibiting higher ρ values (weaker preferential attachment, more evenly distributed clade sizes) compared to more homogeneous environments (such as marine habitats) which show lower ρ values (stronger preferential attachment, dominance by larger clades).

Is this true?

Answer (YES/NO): NO